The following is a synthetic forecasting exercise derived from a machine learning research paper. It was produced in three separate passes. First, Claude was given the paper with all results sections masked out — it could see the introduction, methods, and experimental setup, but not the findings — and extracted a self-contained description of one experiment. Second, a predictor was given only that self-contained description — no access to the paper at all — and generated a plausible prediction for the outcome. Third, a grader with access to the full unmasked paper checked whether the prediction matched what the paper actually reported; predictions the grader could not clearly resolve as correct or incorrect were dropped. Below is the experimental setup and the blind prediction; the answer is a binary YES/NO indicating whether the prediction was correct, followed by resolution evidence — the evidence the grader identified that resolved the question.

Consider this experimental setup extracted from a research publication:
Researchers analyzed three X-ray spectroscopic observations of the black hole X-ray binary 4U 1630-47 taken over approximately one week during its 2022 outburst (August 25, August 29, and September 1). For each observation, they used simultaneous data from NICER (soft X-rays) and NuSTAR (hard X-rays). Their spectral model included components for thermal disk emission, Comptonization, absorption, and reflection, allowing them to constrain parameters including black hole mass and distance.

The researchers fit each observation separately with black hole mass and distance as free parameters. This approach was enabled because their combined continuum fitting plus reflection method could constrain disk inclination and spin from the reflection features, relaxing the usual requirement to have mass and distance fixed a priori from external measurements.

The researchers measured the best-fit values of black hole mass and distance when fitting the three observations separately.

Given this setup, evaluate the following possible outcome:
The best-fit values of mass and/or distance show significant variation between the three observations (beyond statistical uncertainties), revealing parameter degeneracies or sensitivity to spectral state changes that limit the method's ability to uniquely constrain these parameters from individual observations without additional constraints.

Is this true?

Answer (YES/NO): YES